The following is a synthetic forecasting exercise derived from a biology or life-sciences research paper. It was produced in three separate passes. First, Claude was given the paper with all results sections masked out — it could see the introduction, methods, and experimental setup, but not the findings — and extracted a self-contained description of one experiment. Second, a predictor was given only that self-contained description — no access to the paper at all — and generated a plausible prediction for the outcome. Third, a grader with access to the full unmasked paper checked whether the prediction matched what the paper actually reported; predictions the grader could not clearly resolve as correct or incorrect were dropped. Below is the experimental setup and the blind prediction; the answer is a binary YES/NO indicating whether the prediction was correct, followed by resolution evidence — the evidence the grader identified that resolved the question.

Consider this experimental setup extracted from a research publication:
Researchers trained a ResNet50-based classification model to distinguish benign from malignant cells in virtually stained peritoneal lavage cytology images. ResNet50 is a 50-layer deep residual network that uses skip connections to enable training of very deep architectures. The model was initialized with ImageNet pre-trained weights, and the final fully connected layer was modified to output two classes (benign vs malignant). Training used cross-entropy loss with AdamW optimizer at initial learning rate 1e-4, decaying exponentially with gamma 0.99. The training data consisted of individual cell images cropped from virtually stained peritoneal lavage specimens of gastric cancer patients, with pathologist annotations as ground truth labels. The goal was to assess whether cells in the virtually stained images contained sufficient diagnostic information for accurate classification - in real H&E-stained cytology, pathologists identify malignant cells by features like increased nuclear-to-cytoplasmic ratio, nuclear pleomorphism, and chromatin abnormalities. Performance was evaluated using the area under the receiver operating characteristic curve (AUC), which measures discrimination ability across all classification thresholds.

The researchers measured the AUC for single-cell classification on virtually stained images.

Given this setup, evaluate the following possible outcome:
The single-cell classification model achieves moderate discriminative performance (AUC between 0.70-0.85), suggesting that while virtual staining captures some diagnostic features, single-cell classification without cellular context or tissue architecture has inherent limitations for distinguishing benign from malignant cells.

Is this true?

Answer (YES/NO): NO